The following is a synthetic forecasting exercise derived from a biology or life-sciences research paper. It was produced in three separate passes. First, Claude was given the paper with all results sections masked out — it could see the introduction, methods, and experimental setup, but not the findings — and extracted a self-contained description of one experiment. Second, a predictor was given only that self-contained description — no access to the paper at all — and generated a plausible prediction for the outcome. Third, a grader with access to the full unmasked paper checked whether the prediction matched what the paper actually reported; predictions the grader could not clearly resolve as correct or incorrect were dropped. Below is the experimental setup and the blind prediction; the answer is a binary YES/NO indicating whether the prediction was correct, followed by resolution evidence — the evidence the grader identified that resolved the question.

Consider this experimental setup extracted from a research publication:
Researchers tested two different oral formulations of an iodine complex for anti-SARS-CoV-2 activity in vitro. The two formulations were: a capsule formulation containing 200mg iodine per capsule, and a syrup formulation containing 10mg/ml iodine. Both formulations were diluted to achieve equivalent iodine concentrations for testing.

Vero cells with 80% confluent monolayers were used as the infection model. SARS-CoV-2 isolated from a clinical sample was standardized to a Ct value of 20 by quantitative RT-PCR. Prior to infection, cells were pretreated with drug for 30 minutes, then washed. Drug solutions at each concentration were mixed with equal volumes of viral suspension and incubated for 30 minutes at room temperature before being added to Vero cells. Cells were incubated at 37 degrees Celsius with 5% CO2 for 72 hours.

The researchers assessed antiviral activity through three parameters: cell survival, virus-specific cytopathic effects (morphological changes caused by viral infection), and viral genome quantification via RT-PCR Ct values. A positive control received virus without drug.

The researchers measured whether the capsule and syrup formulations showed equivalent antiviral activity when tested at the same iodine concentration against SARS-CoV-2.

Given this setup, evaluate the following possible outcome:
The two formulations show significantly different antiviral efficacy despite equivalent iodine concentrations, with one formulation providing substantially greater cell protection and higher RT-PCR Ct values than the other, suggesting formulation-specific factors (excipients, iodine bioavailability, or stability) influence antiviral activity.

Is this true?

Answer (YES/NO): YES